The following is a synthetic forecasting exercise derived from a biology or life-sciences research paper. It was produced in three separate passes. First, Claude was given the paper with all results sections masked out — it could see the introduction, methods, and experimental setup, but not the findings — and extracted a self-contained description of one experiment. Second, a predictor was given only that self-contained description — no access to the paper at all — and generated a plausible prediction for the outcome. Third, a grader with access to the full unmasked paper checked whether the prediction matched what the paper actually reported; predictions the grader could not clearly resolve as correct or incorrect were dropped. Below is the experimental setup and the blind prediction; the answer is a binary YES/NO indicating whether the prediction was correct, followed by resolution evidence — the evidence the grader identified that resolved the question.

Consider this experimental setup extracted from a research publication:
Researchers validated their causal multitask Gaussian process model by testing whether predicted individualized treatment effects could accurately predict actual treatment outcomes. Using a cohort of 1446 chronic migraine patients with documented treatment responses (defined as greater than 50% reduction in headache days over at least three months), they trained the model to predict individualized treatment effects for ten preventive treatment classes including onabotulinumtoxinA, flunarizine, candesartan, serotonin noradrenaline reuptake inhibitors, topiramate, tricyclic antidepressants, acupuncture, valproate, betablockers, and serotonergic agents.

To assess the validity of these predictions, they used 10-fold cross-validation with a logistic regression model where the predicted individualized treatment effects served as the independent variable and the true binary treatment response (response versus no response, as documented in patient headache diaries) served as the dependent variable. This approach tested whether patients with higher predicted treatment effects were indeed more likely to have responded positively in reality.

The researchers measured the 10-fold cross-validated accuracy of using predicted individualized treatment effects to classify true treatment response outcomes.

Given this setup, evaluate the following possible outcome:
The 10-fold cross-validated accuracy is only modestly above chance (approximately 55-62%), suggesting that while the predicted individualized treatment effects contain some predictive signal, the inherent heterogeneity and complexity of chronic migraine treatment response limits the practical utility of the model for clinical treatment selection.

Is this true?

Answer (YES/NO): NO